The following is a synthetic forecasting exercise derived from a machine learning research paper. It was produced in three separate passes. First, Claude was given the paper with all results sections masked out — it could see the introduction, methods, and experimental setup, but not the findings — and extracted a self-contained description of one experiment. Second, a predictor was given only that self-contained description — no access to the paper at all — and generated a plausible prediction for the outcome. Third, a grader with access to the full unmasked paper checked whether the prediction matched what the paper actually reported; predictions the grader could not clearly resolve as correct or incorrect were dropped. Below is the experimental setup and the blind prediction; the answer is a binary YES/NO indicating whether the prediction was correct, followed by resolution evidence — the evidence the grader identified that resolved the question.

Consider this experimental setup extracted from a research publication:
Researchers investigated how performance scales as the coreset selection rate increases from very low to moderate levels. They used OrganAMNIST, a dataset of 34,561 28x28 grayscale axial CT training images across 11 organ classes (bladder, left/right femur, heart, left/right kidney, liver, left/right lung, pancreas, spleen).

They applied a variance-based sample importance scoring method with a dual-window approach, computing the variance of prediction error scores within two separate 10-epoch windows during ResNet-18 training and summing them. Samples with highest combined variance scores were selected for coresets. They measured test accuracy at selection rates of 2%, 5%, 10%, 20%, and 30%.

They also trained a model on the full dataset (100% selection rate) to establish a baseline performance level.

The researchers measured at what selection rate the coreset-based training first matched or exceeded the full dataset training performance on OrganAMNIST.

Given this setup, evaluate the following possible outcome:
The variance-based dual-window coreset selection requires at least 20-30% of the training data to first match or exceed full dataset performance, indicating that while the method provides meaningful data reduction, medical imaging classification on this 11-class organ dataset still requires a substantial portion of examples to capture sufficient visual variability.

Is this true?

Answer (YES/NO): YES